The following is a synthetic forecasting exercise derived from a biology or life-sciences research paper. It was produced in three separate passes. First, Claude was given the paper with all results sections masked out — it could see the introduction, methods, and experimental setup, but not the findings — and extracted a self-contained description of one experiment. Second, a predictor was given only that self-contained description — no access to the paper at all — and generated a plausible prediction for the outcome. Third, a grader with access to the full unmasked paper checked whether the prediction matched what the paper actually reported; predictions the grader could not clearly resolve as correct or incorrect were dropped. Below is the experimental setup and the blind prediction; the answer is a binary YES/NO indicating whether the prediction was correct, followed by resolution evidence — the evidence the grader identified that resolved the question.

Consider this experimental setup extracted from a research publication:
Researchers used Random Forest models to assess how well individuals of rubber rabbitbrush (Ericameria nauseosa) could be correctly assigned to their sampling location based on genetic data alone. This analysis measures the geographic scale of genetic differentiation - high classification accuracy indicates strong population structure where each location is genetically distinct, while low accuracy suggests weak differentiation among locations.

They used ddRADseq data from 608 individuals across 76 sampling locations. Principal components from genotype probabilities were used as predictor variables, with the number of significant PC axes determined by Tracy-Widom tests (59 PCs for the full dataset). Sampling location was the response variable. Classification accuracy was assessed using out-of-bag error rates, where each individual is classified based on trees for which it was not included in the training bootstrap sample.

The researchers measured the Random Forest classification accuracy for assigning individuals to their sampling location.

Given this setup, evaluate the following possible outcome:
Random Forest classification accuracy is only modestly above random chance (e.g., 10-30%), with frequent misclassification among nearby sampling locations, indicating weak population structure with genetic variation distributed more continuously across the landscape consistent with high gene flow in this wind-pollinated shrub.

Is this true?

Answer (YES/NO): NO